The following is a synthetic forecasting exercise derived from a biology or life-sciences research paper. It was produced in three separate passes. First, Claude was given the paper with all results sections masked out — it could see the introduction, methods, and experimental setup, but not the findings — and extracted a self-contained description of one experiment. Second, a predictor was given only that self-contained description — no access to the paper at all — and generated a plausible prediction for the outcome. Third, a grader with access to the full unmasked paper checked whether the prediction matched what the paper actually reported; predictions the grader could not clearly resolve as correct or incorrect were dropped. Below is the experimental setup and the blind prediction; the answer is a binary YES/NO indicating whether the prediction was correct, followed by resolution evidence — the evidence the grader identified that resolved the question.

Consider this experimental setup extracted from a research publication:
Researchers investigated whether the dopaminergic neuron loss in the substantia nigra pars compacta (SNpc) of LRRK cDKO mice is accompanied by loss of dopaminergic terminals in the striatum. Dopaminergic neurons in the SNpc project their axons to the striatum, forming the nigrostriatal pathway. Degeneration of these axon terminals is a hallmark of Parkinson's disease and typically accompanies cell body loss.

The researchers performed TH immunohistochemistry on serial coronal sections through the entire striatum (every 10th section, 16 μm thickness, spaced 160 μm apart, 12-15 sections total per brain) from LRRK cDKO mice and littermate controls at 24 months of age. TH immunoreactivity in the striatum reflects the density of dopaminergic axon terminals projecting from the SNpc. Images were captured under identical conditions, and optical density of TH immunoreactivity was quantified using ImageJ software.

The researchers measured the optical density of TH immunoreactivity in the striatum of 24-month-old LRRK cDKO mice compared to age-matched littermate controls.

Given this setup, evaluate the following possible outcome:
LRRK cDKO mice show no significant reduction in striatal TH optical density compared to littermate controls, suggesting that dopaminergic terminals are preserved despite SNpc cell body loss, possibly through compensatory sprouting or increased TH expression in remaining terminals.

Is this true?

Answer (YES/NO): NO